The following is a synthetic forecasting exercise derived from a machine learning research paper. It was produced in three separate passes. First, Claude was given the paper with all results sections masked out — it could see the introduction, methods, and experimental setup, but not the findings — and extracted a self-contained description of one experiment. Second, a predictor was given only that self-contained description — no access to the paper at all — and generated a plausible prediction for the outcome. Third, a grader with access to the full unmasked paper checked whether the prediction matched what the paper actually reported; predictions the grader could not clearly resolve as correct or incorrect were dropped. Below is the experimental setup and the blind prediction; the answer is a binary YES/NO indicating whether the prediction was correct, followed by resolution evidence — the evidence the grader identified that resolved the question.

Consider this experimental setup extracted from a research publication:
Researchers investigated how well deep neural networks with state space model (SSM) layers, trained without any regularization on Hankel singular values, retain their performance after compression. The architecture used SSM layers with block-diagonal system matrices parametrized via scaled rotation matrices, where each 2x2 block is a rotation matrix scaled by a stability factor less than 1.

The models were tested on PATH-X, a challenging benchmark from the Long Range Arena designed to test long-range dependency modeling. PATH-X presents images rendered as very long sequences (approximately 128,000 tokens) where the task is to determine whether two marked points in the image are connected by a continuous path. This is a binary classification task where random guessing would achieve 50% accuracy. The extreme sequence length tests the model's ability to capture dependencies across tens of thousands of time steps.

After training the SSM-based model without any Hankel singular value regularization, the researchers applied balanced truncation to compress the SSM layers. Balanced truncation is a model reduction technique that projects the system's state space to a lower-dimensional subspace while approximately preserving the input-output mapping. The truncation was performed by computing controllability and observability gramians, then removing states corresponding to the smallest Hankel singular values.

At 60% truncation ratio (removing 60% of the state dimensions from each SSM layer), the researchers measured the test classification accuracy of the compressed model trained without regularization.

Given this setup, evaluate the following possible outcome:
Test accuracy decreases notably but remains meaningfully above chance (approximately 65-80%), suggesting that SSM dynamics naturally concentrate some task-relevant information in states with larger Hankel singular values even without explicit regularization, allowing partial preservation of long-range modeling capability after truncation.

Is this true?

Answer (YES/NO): NO